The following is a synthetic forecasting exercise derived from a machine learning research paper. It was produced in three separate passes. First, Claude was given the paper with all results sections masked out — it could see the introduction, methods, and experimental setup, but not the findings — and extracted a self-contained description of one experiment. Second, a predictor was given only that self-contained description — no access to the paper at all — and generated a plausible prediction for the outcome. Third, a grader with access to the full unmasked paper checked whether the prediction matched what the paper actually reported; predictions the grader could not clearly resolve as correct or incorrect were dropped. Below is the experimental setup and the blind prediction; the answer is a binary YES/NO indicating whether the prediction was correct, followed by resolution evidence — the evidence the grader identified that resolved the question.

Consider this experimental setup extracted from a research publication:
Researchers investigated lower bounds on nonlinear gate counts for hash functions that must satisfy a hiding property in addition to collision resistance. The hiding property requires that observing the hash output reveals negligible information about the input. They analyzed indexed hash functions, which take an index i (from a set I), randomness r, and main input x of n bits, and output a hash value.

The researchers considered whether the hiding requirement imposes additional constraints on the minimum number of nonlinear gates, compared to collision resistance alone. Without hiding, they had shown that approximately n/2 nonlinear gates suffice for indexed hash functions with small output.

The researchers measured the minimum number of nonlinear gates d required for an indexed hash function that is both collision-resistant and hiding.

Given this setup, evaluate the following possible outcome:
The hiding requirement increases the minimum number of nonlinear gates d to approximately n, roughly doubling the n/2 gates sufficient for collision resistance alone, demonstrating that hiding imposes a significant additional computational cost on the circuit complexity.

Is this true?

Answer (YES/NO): NO